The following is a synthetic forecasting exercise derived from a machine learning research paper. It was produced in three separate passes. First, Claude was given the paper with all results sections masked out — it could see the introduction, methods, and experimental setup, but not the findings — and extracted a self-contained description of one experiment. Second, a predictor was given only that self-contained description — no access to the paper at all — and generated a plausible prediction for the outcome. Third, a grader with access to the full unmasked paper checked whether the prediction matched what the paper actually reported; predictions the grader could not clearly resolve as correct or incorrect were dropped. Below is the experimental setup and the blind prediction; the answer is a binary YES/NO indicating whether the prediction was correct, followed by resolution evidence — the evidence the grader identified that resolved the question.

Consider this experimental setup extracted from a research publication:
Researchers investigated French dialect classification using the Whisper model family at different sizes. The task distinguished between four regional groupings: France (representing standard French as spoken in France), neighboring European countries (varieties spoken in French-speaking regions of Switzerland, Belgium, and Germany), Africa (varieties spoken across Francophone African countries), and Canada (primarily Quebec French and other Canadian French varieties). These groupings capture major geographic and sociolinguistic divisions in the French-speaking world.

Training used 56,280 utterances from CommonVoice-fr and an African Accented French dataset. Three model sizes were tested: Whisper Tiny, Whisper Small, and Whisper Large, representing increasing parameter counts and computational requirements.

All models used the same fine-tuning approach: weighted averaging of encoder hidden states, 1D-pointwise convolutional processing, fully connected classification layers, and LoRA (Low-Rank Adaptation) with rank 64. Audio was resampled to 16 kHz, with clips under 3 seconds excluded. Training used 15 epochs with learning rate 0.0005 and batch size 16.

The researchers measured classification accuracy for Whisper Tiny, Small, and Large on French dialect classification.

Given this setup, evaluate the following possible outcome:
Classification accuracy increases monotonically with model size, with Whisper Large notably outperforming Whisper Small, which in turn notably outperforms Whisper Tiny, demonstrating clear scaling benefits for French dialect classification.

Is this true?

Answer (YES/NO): NO